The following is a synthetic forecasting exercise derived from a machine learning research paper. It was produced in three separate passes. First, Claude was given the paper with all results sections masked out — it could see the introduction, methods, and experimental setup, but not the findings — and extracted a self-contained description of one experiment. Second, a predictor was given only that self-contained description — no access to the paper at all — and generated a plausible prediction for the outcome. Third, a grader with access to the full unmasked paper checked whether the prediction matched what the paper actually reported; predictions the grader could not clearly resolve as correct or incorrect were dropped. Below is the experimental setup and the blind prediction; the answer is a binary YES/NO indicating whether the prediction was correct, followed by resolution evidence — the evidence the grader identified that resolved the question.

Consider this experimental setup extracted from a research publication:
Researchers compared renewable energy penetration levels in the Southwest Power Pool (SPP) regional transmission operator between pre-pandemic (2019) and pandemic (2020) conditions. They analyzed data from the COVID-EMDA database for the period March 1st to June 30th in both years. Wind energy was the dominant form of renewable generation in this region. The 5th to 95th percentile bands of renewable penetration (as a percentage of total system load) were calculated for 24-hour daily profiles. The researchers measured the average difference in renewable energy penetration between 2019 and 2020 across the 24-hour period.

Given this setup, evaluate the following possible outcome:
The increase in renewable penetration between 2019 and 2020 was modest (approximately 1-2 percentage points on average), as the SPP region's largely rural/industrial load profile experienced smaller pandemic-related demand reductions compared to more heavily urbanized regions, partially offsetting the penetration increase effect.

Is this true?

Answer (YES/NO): NO